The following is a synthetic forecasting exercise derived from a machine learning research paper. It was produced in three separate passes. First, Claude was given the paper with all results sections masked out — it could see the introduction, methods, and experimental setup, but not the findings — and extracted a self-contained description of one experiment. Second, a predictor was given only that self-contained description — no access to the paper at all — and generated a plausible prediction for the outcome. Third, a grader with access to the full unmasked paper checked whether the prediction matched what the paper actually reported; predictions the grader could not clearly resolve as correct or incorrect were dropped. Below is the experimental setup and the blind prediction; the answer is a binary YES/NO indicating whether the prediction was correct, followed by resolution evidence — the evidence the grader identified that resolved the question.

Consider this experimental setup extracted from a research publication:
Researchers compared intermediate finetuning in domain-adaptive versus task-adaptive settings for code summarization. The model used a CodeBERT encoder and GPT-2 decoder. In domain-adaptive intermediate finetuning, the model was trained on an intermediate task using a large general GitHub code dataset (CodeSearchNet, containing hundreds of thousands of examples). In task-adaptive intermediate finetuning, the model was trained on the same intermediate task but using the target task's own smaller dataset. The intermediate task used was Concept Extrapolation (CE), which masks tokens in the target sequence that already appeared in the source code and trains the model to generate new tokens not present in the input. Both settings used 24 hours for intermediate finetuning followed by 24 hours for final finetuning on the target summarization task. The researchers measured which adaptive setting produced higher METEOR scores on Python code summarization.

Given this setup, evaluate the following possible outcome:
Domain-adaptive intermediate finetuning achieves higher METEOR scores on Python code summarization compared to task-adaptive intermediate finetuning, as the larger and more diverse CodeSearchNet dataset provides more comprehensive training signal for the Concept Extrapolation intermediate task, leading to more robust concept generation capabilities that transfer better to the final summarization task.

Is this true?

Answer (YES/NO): YES